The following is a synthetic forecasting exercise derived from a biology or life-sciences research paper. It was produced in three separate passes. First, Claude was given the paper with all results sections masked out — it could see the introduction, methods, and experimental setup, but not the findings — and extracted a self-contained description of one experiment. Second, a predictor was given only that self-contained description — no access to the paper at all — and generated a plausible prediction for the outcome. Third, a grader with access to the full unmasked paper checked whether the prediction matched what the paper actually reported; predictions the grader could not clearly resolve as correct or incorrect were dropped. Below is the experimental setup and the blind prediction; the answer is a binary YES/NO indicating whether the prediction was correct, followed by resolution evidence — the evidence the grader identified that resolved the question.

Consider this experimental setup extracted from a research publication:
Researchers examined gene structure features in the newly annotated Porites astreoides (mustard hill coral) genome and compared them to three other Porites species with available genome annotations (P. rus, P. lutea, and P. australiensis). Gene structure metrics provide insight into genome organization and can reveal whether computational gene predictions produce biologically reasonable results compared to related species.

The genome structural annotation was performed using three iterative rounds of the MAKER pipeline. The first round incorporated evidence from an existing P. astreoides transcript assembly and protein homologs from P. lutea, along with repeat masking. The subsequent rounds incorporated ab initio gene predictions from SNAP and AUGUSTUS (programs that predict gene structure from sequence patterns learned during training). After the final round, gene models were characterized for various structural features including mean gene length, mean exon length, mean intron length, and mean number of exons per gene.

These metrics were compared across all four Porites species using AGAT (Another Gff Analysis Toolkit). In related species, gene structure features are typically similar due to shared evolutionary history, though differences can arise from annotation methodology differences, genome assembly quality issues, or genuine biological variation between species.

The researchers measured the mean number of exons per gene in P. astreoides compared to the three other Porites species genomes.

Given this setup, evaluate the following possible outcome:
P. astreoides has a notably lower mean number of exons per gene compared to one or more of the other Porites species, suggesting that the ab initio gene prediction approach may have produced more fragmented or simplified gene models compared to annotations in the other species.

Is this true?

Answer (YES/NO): NO